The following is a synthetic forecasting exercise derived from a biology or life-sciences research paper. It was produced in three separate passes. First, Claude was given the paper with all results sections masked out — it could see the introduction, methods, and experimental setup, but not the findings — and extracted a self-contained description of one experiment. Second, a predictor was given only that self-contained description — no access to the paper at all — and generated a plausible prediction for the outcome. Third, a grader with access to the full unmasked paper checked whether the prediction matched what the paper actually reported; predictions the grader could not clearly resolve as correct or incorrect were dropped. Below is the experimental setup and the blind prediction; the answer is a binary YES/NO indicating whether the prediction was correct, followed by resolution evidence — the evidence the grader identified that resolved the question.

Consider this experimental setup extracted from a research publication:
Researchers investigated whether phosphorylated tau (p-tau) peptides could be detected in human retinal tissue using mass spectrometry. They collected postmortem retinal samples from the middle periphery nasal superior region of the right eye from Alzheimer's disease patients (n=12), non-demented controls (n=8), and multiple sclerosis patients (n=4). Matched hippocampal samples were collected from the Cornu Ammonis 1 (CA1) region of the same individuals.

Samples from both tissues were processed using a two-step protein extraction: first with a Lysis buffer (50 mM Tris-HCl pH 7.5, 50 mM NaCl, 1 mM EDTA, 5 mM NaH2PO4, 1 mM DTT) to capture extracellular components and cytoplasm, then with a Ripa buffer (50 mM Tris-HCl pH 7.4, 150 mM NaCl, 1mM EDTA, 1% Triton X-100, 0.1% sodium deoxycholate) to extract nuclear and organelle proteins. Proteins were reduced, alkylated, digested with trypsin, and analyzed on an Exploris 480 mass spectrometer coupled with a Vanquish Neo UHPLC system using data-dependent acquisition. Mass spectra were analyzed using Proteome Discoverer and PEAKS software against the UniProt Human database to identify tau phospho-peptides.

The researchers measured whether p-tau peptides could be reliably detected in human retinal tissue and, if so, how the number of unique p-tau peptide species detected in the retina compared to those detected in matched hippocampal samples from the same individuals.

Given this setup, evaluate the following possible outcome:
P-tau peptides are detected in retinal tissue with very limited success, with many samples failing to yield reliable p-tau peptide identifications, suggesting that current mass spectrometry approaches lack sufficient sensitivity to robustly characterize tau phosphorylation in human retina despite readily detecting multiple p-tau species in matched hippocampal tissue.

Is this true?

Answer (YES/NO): NO